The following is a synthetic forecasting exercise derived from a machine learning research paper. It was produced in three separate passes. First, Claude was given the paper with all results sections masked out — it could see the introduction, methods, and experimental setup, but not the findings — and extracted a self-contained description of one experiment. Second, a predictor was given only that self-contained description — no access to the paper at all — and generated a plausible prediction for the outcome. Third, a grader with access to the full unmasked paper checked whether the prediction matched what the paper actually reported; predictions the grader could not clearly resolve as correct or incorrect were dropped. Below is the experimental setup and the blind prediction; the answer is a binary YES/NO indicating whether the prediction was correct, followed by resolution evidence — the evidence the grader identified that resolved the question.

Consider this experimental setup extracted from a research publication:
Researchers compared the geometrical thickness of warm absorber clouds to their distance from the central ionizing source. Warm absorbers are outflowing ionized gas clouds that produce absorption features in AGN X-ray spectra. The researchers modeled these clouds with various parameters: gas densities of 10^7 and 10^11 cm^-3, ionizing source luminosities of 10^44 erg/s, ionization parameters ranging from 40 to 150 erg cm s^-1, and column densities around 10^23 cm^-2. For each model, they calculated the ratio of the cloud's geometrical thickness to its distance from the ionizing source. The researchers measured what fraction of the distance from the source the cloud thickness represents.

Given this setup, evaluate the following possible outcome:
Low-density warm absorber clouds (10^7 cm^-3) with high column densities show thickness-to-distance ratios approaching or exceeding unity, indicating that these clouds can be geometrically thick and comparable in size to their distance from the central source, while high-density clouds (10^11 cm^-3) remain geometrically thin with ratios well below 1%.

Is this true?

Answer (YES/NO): NO